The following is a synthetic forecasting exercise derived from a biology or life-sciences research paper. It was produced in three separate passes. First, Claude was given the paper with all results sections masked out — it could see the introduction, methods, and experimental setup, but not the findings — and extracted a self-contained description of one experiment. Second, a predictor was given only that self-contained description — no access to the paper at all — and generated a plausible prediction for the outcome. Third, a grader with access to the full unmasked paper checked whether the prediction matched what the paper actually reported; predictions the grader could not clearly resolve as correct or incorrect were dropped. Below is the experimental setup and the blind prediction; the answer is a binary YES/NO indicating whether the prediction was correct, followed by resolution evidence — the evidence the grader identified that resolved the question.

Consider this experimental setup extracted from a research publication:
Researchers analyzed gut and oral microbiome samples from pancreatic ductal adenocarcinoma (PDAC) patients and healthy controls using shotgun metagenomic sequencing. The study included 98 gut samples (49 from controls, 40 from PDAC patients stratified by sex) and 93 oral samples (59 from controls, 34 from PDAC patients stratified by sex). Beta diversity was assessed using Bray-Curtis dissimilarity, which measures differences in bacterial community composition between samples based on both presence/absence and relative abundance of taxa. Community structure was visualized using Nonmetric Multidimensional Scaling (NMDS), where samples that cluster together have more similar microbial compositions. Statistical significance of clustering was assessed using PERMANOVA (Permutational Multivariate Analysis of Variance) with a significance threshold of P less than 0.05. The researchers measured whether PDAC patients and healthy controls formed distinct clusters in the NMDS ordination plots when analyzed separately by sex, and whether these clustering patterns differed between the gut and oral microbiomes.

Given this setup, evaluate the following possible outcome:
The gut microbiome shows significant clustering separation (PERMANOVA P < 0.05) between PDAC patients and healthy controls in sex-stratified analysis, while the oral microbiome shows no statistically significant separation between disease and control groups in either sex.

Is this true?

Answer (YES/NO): NO